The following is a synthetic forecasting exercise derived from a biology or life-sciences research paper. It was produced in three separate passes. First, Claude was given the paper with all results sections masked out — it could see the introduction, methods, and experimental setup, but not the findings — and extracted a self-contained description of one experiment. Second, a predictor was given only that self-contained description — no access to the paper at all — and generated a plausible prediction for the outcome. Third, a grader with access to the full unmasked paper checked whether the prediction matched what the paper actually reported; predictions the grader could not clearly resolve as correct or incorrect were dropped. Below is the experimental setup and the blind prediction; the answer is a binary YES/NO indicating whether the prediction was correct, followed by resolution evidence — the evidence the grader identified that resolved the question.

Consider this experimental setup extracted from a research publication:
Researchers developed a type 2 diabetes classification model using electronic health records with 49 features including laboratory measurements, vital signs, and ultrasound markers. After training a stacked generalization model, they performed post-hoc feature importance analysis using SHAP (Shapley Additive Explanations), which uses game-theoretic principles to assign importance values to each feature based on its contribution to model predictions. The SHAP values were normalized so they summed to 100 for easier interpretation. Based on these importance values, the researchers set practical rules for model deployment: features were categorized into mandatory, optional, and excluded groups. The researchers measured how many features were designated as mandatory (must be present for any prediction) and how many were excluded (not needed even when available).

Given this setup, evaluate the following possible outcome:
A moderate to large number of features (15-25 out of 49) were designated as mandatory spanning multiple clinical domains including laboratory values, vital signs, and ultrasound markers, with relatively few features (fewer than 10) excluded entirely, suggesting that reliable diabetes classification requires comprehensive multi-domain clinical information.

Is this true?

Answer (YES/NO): NO